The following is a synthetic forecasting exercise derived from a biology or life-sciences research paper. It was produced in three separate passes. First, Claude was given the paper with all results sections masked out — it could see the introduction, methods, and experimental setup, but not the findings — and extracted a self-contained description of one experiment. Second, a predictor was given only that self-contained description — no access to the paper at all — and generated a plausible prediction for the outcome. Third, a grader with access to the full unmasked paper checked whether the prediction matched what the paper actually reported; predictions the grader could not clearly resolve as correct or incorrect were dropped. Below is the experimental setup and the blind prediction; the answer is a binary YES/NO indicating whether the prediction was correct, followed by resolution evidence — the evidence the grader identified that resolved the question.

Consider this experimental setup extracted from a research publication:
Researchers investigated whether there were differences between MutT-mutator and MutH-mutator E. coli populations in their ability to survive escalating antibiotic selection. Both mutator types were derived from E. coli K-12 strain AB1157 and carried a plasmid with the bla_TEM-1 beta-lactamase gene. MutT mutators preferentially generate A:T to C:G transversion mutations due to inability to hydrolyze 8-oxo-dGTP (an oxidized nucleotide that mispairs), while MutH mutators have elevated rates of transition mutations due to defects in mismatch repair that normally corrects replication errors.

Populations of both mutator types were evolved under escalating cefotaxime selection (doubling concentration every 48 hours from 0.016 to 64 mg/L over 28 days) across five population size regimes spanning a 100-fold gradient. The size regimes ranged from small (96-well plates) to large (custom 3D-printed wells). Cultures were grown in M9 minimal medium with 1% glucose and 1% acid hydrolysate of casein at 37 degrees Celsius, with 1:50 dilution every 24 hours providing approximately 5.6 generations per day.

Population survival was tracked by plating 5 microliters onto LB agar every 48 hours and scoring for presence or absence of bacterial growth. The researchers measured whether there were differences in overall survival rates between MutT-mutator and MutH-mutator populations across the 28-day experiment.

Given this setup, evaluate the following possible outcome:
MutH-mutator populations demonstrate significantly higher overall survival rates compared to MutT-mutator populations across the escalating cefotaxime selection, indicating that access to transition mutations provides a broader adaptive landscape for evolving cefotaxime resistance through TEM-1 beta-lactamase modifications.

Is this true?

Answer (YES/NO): YES